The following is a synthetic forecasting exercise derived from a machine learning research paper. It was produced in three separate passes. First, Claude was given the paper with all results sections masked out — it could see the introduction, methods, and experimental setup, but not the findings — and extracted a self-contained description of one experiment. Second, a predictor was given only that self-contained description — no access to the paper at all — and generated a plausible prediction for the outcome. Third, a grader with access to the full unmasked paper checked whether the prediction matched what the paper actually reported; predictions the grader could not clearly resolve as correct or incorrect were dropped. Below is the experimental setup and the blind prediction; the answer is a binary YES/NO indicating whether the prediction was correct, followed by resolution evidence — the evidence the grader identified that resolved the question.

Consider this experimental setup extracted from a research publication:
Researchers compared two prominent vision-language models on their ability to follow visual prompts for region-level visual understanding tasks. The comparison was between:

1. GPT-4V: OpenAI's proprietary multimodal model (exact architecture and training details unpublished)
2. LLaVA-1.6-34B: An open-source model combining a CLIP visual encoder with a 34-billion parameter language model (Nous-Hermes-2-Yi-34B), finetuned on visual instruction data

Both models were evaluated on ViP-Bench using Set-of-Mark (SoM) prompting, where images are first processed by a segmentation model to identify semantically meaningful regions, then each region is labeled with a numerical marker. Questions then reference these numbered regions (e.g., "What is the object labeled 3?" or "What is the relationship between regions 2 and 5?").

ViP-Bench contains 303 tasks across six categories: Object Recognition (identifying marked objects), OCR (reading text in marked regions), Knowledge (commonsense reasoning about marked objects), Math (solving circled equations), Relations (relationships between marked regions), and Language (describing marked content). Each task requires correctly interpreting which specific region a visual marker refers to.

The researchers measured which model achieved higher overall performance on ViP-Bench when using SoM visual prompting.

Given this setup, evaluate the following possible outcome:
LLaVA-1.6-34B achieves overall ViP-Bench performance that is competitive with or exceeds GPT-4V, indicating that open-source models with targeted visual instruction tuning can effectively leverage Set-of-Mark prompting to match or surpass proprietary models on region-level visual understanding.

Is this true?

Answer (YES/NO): NO